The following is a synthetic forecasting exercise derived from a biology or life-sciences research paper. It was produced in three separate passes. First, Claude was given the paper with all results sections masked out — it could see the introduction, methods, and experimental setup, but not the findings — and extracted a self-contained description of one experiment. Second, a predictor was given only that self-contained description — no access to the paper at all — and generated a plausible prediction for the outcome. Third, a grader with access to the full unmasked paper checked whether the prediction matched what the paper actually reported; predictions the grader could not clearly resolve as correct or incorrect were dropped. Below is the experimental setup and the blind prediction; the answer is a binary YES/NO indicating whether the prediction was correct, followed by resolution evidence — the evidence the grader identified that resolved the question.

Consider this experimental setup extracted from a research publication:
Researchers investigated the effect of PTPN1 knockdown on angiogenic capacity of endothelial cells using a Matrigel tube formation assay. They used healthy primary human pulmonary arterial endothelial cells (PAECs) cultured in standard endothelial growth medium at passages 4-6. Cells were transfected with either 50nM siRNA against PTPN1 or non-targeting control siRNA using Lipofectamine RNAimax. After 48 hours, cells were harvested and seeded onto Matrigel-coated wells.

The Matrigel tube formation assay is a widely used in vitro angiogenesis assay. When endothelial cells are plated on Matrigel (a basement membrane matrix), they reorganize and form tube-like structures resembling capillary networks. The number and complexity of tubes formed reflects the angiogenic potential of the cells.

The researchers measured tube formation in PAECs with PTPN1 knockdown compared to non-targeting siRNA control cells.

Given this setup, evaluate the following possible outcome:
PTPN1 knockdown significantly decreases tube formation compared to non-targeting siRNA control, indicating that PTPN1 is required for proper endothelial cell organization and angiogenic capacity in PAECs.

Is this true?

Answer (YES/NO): YES